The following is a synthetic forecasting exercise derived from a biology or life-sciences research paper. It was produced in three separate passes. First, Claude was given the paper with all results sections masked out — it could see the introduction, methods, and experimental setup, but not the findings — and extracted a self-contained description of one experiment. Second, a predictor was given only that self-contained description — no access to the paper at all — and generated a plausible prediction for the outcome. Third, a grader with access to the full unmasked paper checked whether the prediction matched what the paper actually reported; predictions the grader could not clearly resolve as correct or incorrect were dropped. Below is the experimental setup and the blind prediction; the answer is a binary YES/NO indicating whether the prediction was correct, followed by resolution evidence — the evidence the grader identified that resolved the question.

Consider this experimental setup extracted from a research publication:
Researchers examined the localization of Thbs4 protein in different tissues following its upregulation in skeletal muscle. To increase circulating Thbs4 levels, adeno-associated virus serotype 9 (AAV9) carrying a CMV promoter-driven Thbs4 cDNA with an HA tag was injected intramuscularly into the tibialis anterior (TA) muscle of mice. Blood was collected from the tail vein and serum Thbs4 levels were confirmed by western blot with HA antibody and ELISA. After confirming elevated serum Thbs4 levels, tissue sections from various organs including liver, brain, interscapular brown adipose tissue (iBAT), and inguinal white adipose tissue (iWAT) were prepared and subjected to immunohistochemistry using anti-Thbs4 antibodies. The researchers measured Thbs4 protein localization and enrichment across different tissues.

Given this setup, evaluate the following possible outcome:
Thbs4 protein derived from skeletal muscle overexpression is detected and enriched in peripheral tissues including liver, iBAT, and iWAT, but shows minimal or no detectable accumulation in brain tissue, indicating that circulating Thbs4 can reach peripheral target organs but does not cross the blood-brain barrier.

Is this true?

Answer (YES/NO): NO